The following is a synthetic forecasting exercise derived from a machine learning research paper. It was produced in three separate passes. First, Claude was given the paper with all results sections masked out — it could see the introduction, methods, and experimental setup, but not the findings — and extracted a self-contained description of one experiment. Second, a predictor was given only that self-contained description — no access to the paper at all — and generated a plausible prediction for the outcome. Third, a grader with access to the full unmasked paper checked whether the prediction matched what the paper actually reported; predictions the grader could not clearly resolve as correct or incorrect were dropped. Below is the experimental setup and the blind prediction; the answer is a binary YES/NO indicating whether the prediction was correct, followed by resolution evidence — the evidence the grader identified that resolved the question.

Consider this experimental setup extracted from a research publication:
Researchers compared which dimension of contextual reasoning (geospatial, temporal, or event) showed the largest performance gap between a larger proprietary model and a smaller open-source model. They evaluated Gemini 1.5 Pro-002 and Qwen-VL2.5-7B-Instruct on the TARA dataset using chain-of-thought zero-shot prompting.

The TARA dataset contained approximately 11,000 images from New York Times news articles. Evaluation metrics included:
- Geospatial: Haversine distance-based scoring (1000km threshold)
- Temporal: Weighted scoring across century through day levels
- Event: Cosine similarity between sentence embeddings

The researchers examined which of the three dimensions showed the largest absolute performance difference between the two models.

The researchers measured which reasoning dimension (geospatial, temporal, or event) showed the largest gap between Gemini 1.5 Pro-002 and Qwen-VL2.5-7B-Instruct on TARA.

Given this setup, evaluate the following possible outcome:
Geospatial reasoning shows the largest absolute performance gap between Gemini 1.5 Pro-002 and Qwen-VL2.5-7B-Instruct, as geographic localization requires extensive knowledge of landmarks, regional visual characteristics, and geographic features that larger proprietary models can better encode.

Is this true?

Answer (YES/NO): NO